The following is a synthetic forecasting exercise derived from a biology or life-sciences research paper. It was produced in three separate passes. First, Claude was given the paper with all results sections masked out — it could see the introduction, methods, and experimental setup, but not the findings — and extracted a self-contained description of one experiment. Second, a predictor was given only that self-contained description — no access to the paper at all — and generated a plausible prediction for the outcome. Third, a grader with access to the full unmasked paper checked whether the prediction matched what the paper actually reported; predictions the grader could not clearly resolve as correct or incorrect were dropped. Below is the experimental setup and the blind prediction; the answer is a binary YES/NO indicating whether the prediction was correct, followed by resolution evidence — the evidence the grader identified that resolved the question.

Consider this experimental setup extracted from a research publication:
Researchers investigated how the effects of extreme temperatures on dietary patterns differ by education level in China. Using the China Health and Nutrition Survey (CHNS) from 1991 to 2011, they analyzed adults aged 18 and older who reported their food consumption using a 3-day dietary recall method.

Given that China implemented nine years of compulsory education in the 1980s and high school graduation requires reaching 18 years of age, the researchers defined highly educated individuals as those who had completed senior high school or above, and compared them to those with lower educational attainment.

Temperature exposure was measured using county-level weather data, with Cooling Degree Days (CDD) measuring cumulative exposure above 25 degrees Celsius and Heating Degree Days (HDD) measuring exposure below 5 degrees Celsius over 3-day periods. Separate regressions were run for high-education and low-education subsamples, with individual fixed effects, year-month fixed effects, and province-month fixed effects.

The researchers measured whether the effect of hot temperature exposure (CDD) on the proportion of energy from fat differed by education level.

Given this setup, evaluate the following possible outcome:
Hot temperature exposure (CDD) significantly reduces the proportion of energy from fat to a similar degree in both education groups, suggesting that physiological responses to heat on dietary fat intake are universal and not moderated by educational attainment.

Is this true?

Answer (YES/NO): NO